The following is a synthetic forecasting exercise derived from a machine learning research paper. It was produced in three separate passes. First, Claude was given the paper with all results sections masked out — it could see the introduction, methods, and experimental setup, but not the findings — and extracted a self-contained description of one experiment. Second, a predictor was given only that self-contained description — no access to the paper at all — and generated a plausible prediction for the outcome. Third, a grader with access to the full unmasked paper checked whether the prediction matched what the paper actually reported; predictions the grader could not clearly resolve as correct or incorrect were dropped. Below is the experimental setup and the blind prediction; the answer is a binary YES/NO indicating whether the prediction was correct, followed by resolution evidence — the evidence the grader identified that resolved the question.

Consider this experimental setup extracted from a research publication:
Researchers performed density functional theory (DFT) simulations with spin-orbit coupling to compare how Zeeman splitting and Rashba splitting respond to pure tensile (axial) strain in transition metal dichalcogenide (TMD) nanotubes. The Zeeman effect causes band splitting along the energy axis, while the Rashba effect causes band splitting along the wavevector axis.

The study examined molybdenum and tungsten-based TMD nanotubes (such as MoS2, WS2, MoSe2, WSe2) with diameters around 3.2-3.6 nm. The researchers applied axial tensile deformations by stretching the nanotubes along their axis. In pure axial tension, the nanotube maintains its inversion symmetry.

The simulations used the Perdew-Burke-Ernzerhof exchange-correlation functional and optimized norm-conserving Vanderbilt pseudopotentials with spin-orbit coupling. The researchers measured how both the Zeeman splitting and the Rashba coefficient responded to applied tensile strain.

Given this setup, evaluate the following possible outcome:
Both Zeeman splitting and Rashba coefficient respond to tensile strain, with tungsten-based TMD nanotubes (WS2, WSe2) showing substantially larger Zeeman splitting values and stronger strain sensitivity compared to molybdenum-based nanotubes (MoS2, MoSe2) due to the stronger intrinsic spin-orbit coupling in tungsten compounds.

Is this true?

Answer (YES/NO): NO